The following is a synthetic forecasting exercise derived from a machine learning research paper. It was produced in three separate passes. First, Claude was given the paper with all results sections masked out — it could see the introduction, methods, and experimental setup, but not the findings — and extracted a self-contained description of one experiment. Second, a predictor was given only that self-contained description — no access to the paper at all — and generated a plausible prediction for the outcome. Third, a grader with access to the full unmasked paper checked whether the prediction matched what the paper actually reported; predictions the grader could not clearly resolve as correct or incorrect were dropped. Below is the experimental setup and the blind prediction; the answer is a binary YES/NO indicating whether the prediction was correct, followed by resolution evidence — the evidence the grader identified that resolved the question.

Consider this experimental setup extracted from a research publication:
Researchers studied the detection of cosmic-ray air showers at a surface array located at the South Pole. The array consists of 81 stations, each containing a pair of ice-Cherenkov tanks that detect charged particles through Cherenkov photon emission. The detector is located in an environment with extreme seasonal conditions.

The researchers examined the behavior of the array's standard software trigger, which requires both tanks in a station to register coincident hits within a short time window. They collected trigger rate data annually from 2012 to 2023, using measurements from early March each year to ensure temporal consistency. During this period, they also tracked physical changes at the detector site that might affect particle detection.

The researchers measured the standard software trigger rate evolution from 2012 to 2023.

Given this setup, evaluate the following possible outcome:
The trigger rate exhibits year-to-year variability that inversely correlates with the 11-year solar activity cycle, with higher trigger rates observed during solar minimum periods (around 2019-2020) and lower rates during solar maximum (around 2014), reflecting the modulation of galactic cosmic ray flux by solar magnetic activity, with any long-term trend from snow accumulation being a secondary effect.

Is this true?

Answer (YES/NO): NO